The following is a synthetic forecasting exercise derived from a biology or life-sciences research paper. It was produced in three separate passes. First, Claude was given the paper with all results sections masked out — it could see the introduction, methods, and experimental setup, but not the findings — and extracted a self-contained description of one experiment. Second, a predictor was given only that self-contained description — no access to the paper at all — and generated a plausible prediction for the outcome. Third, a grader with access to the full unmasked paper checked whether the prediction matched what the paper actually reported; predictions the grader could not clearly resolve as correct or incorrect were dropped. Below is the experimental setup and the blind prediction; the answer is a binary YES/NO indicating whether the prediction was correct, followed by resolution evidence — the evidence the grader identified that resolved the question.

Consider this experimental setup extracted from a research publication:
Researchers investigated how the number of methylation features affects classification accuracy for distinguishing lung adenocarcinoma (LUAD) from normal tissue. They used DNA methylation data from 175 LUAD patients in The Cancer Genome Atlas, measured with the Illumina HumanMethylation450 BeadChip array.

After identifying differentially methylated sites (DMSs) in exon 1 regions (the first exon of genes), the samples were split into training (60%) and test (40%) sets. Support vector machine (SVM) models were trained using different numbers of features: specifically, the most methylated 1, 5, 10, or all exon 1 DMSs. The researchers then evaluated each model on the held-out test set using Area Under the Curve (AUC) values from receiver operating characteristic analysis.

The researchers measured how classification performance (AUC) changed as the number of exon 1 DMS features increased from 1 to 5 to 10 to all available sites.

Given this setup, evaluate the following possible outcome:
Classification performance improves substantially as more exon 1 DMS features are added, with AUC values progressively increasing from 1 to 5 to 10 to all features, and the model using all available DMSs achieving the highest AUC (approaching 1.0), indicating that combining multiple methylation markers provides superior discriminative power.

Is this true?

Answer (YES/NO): NO